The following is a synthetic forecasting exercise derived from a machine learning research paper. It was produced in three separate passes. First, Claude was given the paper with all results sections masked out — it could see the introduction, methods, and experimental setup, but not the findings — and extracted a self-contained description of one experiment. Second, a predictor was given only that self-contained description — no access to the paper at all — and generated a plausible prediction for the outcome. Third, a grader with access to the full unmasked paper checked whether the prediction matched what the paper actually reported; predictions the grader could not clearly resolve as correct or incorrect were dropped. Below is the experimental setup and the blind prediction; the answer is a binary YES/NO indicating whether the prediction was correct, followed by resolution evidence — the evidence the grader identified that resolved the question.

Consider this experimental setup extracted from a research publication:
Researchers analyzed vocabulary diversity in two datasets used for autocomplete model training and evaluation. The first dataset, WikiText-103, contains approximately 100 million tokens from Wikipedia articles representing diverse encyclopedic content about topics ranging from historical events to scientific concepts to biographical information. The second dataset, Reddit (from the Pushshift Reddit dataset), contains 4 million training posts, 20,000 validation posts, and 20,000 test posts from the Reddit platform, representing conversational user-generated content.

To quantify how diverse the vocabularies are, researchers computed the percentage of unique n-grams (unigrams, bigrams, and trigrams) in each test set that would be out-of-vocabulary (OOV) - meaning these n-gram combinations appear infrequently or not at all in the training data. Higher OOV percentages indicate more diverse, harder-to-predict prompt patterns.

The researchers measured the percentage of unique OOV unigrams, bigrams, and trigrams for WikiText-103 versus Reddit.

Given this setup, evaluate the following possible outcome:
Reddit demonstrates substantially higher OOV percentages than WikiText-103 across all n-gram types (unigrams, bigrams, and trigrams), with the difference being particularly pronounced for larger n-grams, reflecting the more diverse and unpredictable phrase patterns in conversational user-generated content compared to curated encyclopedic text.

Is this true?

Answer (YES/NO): NO